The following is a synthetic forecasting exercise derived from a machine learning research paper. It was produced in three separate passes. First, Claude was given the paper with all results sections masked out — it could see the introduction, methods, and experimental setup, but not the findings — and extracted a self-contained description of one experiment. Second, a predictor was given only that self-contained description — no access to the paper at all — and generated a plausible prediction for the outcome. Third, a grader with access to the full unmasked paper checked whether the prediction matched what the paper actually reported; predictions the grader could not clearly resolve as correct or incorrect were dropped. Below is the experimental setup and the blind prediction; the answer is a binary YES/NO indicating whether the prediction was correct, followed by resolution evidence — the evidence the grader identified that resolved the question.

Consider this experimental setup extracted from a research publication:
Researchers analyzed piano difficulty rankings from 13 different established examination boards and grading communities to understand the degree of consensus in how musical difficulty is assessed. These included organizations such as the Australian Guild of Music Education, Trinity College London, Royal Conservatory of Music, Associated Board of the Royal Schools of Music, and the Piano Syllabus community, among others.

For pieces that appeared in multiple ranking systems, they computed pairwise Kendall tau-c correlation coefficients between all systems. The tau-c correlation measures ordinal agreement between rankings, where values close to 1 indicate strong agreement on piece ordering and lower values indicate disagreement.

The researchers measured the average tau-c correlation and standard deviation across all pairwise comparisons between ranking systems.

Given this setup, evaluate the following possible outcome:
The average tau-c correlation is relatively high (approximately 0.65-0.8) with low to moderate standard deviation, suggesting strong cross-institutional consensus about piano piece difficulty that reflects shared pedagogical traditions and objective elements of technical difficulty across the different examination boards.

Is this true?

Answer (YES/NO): NO